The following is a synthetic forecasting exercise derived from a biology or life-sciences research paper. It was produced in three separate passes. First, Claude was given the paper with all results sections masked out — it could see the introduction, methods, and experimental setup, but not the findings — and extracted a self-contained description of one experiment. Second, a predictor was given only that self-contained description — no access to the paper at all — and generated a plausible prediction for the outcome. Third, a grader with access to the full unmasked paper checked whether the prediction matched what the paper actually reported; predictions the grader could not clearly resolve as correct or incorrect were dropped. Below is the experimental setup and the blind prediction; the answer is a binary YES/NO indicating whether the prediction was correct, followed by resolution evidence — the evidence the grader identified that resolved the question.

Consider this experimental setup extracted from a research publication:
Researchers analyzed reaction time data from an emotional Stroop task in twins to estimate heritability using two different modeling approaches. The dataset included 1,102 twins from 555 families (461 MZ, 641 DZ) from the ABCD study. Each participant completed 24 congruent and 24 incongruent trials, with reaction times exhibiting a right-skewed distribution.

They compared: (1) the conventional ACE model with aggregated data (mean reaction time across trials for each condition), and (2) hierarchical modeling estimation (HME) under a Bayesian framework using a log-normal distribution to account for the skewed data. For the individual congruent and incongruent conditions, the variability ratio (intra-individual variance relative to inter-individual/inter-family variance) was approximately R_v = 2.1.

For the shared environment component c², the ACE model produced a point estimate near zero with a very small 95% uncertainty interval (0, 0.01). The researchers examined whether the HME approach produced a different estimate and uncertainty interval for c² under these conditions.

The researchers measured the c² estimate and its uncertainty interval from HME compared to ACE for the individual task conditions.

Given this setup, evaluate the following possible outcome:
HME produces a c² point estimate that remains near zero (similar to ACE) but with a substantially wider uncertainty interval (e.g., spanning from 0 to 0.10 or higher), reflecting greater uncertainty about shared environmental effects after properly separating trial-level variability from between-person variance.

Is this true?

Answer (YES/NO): NO